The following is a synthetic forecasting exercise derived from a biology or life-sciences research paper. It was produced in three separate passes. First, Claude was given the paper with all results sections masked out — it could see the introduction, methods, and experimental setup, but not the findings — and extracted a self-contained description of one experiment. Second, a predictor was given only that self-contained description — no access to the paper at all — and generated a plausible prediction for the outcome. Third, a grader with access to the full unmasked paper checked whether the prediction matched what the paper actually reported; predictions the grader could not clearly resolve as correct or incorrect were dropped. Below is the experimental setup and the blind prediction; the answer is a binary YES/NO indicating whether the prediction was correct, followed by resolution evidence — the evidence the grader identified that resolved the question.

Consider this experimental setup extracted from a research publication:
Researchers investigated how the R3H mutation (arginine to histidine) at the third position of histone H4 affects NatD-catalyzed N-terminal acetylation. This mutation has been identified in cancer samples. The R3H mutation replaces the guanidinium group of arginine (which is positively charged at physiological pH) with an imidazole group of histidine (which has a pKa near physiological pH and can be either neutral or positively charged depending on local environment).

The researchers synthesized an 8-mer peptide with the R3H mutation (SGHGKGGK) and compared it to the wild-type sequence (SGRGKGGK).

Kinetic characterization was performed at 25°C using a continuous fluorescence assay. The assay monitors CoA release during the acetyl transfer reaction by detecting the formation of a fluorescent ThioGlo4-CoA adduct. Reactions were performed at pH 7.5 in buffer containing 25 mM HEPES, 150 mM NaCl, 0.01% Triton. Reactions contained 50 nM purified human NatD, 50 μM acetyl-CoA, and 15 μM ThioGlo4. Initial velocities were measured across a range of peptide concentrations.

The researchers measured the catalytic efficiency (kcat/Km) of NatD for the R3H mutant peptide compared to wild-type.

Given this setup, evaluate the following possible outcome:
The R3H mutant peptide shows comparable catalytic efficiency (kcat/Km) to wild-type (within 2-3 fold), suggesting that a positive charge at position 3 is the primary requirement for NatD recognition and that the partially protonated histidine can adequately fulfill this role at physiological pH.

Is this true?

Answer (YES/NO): NO